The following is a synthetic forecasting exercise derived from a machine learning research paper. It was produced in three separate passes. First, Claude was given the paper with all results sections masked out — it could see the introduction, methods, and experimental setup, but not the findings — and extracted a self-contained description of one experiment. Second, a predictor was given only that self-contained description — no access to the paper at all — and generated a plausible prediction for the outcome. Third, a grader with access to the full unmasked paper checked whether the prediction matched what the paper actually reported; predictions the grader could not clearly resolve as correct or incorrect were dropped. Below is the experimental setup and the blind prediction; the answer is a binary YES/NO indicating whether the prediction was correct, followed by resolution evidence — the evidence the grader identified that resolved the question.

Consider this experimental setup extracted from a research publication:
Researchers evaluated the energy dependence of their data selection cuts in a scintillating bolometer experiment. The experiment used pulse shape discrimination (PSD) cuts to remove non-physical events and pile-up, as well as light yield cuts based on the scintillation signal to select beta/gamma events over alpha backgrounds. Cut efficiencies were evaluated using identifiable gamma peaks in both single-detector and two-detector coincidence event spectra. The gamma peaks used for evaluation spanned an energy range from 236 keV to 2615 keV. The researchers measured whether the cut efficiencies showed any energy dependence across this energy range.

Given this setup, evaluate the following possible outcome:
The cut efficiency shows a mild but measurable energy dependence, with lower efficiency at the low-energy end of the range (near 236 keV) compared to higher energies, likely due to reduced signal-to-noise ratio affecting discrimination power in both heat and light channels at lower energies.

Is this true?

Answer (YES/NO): NO